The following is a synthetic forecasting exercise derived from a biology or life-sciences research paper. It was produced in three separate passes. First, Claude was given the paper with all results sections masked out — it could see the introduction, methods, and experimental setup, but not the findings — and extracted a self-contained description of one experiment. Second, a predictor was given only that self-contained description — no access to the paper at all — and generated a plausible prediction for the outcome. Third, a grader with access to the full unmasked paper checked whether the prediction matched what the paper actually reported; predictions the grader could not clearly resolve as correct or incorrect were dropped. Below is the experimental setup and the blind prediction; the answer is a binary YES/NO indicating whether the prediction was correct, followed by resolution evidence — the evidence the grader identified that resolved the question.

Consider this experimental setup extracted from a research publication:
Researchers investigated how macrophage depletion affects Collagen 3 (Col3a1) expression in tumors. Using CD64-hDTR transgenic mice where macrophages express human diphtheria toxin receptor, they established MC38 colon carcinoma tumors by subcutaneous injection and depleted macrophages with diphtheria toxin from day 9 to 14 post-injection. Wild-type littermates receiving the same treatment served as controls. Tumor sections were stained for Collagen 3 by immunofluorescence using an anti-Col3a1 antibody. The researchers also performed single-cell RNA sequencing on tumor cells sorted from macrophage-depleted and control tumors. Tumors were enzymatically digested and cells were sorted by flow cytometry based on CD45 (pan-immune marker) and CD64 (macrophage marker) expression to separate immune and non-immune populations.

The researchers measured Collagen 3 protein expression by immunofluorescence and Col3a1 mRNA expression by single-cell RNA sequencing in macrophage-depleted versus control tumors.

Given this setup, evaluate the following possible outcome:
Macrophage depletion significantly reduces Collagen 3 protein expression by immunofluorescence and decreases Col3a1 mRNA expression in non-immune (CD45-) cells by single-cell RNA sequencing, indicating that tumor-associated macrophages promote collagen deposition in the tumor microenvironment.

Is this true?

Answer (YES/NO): NO